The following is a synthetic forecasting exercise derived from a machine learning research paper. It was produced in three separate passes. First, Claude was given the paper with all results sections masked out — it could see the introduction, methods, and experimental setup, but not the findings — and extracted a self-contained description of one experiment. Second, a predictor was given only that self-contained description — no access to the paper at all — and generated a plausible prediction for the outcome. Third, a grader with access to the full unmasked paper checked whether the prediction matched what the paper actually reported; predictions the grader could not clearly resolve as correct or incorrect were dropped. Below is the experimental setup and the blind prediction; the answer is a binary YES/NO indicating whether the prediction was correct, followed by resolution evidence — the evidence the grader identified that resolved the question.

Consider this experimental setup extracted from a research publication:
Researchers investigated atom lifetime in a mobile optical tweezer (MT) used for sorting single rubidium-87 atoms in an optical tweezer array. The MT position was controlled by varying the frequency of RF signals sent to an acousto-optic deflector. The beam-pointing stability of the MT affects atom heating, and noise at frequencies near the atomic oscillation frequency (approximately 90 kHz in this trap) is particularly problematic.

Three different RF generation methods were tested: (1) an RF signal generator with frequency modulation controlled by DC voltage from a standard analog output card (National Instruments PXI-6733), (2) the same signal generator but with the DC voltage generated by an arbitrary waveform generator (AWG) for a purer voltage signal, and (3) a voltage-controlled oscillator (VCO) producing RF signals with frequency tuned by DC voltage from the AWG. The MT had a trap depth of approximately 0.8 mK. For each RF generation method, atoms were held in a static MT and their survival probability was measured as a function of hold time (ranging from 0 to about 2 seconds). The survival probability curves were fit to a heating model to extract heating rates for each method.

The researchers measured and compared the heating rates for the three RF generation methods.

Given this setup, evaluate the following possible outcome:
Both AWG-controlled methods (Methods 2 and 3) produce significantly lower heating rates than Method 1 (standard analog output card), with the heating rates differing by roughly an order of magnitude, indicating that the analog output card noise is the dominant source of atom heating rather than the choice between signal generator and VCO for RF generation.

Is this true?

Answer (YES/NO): NO